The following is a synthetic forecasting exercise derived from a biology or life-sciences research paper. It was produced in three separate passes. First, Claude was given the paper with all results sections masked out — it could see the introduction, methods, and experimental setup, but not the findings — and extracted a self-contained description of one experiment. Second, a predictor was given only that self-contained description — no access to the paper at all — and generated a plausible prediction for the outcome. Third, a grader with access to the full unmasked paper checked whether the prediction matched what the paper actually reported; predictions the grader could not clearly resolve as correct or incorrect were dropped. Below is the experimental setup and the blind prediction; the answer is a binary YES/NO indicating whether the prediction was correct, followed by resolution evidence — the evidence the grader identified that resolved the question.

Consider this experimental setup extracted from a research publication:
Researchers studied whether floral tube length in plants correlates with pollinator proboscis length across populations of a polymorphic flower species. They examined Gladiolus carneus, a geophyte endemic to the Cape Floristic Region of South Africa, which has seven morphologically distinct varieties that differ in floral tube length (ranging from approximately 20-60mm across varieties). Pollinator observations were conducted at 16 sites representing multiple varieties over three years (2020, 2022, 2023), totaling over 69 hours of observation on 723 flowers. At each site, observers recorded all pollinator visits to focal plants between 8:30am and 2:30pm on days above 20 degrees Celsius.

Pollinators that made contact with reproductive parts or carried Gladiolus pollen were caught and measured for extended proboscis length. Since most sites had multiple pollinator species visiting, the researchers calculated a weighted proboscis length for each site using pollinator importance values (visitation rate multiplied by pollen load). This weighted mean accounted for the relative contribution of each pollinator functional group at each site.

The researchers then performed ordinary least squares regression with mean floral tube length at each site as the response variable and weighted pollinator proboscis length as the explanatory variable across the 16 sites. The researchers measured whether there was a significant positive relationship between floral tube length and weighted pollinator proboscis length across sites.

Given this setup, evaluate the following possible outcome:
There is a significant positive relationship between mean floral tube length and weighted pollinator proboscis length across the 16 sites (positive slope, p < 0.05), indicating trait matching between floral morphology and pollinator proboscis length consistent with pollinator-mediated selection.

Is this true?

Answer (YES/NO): YES